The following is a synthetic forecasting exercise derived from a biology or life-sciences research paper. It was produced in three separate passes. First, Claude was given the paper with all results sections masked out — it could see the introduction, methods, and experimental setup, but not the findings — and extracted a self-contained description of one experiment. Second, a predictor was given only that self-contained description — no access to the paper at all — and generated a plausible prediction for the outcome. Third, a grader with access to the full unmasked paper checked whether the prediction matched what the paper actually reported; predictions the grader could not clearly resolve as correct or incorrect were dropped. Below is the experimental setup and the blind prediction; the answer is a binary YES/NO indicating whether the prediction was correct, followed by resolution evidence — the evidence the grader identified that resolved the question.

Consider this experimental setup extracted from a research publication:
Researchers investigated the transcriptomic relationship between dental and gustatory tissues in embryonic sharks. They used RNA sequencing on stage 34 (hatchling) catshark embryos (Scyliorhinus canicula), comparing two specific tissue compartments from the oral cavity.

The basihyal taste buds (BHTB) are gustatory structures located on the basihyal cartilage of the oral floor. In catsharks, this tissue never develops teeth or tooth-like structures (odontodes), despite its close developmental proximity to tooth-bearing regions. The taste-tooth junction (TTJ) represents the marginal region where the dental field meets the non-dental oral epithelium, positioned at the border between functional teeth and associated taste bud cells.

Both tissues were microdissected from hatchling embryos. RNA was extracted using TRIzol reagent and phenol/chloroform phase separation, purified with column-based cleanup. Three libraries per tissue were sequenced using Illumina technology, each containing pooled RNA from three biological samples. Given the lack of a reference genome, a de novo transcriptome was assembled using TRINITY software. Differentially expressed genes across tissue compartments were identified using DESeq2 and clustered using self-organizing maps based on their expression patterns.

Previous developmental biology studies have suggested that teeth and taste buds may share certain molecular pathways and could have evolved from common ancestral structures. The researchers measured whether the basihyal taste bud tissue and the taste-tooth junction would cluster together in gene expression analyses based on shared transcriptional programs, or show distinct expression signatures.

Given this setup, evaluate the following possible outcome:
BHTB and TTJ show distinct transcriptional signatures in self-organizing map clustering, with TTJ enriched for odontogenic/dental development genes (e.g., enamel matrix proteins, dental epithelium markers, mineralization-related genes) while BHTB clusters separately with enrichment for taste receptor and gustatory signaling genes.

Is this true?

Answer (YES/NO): NO